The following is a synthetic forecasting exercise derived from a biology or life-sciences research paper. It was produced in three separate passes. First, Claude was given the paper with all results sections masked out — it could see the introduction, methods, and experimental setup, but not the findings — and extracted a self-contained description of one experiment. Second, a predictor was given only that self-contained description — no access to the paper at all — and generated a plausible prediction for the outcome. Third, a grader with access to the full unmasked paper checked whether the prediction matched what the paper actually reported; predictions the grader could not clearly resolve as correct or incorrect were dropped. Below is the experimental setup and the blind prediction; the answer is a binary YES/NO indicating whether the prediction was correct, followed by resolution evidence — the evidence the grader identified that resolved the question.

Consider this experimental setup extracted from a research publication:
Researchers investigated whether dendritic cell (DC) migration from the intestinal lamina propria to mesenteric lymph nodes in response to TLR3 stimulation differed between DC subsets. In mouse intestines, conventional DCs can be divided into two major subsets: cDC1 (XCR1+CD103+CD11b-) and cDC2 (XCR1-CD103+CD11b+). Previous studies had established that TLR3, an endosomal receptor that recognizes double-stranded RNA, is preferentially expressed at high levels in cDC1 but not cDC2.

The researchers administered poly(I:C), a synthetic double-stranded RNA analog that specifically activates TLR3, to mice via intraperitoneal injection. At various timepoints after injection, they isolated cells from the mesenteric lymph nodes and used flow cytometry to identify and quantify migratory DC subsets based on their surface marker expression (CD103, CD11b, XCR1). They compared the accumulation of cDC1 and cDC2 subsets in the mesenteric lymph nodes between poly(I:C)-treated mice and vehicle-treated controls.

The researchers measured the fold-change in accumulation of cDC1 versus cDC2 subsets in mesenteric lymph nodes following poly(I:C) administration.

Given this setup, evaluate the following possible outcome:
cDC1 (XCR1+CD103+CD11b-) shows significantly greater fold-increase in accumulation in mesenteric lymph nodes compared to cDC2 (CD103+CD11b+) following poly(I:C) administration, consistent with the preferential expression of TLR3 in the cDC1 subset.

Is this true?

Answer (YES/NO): NO